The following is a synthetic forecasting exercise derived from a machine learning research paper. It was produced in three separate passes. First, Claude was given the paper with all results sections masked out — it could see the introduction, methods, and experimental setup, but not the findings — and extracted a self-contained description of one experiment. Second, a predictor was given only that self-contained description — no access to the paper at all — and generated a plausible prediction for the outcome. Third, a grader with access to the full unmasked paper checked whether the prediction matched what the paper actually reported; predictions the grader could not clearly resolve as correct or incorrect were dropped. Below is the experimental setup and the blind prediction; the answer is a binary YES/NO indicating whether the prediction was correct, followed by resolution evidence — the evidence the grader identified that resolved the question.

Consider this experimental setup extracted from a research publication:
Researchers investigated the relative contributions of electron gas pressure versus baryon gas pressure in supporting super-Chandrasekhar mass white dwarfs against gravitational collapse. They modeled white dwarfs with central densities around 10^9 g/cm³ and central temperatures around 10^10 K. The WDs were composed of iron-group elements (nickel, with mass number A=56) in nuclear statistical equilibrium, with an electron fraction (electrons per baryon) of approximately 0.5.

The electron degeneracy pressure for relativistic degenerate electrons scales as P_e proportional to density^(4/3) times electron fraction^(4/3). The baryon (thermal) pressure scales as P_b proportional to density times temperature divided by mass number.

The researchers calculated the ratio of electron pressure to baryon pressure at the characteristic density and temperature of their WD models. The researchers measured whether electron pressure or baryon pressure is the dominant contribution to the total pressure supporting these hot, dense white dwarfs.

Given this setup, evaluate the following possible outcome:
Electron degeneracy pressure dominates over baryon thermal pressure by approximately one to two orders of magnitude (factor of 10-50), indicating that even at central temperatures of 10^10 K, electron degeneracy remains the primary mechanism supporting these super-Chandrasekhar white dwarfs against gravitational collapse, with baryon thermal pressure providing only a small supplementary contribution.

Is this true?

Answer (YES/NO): NO